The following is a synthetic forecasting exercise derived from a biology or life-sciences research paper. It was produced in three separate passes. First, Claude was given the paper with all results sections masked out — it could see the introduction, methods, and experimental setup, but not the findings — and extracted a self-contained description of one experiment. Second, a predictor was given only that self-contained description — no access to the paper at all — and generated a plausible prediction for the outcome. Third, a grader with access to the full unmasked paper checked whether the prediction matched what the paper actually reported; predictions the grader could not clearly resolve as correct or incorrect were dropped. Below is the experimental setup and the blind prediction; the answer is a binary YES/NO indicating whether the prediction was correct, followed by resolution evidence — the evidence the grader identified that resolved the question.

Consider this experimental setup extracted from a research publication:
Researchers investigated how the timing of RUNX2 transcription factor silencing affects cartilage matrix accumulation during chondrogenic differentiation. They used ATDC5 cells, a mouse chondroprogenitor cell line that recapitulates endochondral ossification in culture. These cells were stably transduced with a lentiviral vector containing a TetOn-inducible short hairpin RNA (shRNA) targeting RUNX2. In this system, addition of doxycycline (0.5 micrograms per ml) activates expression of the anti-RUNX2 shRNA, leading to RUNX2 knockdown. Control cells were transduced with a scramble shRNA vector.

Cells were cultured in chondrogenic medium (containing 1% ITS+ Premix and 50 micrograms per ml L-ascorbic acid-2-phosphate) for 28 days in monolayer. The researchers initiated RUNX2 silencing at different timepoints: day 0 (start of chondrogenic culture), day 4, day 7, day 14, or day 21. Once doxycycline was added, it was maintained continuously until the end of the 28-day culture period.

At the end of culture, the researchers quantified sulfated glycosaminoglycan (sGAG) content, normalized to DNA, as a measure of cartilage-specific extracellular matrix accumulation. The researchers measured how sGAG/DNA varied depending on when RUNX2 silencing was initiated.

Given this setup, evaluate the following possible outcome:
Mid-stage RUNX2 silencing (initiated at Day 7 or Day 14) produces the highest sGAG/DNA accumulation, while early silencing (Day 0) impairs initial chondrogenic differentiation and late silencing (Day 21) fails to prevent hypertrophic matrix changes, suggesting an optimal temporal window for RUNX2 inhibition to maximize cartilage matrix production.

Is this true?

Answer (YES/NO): NO